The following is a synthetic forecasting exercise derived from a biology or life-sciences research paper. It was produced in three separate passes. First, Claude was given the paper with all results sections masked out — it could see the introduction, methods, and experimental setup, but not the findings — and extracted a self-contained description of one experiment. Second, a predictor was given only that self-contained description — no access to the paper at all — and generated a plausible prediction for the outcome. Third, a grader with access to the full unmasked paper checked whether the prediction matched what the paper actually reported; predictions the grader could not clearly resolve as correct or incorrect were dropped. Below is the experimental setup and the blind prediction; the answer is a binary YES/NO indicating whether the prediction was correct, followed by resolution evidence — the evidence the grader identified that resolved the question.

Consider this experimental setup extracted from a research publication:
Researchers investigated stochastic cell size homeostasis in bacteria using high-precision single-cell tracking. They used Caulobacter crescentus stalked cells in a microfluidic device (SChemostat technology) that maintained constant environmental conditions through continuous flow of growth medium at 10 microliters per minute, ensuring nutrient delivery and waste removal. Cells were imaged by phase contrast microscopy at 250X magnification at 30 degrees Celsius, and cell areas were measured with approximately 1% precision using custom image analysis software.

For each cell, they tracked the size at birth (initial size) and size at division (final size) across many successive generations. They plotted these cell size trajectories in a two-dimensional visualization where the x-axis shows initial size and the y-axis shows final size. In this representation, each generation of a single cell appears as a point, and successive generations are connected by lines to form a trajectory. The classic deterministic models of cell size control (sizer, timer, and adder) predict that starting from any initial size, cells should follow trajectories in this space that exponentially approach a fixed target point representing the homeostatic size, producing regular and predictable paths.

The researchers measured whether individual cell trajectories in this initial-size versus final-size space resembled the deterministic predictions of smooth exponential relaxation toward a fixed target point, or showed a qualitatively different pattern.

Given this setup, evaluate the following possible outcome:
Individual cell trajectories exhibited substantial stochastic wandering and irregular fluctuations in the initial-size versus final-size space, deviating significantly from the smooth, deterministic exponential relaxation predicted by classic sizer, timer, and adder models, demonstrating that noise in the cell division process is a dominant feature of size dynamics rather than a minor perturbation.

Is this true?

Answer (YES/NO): YES